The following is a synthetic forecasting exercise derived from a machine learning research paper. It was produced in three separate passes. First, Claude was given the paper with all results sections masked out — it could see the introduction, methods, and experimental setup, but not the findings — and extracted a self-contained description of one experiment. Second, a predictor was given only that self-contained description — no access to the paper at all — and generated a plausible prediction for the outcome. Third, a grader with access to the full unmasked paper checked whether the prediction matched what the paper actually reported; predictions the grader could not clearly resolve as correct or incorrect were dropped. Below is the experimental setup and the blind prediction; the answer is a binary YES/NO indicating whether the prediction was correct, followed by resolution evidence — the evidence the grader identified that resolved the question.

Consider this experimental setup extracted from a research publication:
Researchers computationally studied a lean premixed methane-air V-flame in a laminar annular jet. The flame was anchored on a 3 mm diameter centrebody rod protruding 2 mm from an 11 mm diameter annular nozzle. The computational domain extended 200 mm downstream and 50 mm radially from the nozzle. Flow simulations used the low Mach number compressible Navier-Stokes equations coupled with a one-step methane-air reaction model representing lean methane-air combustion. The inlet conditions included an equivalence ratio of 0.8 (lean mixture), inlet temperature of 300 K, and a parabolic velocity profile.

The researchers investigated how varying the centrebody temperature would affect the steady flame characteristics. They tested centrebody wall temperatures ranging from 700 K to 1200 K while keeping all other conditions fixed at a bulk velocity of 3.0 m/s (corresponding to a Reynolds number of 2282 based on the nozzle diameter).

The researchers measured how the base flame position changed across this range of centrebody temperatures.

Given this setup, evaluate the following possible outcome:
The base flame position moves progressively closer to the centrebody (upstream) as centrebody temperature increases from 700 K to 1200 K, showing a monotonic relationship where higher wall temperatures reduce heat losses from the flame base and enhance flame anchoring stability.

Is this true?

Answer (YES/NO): NO